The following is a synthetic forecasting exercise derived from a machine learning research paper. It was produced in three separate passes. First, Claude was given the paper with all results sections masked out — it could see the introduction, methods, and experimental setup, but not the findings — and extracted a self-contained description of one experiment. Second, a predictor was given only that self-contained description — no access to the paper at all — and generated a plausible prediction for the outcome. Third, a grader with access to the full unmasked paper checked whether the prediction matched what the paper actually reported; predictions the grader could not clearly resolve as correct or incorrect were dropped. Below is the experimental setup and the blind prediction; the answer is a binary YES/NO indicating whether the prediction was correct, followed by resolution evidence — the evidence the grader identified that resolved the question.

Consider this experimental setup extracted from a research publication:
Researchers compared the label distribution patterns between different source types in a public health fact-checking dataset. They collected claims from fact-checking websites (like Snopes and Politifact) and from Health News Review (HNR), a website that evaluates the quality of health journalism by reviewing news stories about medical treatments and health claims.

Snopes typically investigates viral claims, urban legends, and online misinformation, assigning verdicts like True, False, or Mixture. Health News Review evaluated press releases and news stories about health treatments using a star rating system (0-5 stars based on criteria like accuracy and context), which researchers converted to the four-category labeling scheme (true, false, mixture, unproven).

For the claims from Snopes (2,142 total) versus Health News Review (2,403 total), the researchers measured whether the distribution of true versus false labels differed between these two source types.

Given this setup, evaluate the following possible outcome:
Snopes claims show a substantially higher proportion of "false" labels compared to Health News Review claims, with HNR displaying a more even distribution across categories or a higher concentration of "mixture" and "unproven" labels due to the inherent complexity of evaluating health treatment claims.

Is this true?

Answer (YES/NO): NO